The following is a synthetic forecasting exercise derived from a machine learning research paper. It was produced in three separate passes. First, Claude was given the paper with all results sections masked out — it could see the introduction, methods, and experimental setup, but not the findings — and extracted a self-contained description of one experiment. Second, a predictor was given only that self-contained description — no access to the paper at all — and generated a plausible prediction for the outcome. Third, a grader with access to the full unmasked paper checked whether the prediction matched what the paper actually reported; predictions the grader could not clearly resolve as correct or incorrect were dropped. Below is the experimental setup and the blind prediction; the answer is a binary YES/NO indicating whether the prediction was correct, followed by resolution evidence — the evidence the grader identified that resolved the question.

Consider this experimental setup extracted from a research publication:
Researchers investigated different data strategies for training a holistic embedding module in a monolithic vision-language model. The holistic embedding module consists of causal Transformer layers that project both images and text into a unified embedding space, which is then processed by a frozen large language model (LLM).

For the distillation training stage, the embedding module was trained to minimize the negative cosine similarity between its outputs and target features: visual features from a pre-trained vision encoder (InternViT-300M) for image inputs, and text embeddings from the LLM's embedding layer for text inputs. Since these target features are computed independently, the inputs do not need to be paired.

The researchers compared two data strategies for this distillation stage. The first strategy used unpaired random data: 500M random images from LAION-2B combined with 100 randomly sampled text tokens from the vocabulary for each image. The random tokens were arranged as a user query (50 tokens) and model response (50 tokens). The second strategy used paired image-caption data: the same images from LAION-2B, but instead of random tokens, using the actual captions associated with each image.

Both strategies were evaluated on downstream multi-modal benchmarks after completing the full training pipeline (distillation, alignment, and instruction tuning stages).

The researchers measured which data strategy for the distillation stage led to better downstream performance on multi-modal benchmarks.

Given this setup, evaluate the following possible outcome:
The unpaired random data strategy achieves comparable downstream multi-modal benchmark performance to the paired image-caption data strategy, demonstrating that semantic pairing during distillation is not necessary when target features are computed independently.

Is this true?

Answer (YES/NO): NO